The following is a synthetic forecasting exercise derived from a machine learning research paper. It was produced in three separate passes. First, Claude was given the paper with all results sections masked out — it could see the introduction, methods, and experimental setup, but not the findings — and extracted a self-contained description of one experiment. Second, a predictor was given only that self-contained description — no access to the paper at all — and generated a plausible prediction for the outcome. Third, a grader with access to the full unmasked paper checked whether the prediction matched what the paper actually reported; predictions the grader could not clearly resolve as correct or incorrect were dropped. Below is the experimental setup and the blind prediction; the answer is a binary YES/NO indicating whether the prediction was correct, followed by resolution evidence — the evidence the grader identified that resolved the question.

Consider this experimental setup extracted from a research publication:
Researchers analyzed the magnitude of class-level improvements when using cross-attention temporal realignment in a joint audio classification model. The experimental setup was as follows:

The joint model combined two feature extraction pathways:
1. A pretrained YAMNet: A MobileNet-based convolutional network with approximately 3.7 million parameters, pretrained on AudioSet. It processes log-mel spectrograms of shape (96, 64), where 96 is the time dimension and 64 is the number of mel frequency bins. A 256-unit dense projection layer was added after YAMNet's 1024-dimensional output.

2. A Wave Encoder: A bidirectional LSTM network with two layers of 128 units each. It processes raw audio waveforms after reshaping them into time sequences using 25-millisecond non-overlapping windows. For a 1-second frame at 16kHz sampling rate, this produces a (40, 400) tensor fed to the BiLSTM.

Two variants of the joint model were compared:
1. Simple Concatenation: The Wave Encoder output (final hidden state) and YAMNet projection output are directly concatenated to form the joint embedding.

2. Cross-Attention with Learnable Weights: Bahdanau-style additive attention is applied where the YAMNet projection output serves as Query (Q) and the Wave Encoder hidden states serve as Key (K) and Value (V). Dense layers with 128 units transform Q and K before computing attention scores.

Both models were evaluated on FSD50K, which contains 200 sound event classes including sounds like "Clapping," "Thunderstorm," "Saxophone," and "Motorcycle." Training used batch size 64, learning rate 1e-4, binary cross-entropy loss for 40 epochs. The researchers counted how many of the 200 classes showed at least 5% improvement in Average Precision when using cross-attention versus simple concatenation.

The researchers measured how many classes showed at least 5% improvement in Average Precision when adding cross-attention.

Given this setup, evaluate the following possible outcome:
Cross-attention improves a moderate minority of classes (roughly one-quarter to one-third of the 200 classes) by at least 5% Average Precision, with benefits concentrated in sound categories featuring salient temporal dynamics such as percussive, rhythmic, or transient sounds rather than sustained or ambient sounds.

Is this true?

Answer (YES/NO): NO